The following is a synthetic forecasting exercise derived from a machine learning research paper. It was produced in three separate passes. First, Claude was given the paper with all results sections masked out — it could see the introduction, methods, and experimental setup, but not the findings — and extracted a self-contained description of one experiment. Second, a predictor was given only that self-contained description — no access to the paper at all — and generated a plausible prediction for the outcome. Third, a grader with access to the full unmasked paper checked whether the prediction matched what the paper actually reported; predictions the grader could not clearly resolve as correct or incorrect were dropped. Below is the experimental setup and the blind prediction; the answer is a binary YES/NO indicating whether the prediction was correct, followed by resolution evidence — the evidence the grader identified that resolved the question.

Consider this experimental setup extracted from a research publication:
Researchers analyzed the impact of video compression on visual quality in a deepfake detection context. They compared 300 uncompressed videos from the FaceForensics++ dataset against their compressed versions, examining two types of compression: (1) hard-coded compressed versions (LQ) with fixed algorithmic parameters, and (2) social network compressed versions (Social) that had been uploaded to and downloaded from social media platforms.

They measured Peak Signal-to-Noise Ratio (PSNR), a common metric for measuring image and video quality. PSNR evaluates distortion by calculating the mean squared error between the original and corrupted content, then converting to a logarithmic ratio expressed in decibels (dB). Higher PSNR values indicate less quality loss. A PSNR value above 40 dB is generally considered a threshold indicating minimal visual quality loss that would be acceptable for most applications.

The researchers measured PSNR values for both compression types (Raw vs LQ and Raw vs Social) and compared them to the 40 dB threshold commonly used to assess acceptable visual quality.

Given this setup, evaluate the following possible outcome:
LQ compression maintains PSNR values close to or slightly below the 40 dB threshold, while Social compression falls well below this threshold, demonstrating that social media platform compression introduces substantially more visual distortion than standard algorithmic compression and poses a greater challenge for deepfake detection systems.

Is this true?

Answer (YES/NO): NO